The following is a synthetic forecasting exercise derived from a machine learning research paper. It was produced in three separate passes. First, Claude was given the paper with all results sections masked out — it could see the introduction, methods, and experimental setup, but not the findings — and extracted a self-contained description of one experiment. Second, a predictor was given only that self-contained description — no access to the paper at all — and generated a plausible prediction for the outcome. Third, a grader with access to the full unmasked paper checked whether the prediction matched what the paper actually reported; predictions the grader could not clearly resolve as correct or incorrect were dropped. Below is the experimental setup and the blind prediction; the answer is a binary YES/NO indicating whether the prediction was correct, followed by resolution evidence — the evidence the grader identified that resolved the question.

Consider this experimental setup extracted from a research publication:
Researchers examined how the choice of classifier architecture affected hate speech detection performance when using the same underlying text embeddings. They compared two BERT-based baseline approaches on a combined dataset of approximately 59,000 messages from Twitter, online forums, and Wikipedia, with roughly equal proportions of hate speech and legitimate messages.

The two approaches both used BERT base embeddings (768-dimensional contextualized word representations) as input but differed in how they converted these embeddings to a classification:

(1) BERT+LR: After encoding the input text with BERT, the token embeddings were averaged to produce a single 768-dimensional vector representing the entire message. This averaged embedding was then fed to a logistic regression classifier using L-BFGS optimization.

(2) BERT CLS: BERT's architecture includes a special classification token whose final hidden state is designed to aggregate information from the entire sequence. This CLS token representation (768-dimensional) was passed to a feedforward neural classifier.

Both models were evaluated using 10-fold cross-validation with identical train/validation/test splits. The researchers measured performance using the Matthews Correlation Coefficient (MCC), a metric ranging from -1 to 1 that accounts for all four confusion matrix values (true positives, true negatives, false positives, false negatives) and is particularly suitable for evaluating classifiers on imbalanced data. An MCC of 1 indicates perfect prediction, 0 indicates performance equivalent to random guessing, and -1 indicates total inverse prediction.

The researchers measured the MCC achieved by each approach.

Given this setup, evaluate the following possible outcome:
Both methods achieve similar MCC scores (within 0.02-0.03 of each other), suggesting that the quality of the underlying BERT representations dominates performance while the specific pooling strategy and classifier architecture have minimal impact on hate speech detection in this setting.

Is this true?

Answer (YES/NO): NO